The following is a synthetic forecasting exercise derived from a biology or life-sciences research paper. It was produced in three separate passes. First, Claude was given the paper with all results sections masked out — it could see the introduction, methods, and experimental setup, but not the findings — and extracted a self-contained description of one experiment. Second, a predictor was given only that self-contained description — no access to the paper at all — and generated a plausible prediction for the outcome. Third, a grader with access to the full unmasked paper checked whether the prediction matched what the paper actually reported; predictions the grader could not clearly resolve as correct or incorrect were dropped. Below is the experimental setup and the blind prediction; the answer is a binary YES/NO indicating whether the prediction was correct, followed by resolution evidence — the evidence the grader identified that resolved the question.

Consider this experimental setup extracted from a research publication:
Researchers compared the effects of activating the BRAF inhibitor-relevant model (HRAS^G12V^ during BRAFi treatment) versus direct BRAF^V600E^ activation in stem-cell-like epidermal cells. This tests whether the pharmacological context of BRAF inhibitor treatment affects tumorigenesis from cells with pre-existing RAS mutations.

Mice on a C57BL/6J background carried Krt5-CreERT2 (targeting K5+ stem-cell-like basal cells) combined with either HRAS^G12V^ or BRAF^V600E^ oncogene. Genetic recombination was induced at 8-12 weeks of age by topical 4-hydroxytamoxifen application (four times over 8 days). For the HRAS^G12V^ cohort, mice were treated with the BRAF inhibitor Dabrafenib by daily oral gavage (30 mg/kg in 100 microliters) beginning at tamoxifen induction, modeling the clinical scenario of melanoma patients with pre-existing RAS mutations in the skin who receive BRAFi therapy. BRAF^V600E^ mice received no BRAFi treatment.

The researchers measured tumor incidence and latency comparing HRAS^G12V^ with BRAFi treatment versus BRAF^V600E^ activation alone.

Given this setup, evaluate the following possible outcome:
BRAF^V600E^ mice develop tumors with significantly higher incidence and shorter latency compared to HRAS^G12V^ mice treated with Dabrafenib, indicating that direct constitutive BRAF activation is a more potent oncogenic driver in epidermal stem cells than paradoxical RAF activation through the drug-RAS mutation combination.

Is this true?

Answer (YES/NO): NO